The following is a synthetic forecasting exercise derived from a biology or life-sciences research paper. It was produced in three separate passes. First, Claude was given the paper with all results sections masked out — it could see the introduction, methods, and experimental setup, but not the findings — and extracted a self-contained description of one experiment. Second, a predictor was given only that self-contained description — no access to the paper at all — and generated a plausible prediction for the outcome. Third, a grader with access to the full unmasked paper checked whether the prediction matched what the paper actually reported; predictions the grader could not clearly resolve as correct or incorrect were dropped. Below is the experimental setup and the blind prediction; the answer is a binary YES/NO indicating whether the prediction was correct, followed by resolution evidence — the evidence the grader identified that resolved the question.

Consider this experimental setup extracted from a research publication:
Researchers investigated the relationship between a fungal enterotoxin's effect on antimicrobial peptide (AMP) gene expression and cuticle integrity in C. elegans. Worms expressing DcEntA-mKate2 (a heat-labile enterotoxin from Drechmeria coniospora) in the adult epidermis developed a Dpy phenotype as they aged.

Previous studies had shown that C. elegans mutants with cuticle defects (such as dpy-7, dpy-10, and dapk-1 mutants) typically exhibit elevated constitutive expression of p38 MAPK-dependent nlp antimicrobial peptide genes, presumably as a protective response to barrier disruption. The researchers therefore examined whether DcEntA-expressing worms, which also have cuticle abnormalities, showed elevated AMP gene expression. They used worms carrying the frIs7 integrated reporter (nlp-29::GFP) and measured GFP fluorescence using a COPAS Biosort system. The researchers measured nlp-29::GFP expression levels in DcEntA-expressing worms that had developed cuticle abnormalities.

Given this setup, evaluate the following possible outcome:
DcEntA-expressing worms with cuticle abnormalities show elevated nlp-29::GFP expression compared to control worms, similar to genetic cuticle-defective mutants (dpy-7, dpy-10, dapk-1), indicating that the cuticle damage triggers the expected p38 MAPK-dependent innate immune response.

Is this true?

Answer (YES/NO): NO